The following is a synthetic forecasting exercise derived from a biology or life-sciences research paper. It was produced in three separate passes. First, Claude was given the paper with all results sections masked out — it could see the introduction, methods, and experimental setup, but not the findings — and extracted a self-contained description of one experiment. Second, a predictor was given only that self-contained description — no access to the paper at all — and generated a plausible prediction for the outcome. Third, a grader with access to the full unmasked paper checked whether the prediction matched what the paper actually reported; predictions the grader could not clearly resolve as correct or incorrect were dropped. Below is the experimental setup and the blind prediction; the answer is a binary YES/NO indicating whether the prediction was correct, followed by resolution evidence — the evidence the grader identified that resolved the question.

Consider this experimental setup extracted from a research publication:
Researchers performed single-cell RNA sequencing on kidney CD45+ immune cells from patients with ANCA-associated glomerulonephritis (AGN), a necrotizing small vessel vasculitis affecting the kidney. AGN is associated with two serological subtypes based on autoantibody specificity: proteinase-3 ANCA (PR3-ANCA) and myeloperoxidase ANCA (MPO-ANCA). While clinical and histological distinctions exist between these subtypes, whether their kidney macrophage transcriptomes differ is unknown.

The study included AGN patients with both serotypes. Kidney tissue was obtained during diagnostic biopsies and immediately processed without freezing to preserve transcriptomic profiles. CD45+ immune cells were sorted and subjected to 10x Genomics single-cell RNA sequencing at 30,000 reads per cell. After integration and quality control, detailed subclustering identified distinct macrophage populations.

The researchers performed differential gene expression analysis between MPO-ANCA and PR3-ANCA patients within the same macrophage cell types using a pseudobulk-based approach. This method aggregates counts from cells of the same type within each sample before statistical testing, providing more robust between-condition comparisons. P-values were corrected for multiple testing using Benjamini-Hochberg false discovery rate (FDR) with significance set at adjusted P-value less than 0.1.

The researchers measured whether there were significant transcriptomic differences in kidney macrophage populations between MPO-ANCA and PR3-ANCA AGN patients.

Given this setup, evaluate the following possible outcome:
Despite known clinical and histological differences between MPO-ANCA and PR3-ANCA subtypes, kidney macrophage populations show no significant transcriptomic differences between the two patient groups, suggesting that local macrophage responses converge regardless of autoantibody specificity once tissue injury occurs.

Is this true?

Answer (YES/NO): NO